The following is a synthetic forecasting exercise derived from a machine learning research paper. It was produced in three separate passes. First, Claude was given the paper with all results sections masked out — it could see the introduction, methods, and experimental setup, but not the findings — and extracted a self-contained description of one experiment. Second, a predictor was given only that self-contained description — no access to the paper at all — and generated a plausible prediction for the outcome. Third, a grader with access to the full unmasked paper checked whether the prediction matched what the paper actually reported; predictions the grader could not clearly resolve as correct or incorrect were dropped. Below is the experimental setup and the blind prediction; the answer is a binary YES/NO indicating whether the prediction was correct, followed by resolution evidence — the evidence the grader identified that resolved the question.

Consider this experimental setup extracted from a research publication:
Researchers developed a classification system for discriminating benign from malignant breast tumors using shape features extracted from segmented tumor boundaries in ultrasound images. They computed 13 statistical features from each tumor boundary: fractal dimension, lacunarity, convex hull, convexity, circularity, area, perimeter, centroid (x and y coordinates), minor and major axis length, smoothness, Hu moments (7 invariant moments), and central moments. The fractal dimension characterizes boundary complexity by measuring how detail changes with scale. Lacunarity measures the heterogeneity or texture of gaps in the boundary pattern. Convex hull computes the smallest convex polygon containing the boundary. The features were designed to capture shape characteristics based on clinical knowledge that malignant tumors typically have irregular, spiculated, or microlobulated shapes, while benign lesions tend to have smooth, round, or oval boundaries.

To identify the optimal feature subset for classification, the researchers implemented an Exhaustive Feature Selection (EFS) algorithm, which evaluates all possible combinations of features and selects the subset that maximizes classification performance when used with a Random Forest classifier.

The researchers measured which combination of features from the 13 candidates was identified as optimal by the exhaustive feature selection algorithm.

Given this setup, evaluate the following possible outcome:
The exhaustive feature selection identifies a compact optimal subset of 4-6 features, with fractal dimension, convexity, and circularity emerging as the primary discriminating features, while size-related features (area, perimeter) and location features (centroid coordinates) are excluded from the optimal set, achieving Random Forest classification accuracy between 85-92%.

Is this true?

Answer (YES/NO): NO